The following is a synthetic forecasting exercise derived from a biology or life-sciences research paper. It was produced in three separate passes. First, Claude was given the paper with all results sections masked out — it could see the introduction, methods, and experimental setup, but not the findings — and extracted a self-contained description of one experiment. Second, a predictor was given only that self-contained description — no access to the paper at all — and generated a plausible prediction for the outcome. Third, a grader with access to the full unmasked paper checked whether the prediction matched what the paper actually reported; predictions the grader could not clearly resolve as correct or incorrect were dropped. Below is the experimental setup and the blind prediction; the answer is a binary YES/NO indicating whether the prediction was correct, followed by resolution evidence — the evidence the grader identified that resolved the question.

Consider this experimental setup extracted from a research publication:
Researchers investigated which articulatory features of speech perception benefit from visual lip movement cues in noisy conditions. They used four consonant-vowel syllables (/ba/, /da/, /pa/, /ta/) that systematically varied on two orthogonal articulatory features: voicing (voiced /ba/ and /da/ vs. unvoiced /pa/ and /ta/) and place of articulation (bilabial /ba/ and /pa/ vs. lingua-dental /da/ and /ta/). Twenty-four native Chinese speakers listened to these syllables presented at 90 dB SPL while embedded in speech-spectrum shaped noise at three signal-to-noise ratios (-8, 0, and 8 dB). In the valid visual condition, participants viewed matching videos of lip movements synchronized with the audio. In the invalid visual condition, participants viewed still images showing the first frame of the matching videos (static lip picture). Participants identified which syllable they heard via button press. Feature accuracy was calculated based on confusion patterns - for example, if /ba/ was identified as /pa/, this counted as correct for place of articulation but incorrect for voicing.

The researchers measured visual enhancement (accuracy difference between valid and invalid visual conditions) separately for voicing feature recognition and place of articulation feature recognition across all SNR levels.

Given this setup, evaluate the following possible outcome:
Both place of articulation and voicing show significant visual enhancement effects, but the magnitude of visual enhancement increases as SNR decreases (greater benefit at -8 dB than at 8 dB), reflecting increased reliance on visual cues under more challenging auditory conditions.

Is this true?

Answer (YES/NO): NO